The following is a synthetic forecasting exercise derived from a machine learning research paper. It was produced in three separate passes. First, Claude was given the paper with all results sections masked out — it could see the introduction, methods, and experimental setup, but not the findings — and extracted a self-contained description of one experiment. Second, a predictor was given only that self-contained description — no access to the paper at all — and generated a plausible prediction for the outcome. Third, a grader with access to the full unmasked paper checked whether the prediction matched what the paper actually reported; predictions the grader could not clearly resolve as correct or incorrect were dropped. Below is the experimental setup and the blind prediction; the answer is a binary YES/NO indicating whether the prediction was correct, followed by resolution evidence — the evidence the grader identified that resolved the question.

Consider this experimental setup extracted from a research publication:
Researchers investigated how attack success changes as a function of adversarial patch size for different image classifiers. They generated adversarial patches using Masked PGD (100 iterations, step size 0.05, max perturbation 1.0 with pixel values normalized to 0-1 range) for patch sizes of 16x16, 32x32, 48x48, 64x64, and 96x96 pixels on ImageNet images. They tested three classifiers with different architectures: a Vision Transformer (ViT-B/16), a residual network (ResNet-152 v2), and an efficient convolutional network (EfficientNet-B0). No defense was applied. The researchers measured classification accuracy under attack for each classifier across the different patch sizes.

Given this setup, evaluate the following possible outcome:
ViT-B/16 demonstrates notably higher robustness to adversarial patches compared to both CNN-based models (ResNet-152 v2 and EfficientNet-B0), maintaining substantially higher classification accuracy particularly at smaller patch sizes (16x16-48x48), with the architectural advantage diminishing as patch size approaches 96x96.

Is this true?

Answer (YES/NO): NO